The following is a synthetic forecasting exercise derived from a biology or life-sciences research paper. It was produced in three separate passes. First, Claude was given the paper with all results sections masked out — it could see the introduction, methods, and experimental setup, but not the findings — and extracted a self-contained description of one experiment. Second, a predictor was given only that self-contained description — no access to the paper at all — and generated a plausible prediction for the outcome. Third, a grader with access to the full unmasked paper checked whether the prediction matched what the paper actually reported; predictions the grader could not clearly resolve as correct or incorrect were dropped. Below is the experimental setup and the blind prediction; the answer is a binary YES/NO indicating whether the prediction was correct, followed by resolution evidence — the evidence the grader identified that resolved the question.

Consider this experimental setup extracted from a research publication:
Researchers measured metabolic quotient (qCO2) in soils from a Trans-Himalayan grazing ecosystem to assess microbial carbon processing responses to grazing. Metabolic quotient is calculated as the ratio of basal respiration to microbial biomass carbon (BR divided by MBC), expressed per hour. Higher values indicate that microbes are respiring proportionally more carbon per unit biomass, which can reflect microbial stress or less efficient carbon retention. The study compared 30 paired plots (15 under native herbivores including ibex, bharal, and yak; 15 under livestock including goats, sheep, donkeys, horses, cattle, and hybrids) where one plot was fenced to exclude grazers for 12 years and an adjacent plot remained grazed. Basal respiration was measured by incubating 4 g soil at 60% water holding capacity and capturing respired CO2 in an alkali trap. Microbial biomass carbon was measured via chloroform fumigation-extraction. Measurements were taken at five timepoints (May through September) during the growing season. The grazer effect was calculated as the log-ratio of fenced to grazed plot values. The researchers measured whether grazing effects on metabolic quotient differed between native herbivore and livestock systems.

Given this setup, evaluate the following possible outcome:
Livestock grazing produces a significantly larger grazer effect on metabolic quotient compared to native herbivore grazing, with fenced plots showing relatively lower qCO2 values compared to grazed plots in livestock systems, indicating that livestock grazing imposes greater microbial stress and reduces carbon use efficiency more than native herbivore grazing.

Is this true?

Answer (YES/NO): NO